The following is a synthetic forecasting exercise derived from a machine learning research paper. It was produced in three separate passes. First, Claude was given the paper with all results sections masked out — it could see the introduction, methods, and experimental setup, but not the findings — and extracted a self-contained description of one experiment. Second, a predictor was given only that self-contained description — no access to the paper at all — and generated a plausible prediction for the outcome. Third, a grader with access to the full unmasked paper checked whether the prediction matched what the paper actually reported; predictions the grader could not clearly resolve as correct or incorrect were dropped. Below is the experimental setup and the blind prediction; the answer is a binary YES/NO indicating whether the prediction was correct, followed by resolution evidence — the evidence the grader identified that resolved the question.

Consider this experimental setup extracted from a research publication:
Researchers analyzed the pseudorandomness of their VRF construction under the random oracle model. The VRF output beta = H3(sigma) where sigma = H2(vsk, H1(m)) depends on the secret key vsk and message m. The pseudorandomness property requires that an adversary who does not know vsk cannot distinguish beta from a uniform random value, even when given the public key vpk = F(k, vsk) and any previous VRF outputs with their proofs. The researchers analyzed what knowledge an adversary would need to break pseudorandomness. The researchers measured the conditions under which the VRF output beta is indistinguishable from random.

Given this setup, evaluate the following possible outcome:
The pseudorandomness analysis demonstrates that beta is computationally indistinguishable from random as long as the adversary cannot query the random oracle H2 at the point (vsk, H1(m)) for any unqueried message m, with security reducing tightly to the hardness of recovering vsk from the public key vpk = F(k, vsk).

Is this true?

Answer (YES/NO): NO